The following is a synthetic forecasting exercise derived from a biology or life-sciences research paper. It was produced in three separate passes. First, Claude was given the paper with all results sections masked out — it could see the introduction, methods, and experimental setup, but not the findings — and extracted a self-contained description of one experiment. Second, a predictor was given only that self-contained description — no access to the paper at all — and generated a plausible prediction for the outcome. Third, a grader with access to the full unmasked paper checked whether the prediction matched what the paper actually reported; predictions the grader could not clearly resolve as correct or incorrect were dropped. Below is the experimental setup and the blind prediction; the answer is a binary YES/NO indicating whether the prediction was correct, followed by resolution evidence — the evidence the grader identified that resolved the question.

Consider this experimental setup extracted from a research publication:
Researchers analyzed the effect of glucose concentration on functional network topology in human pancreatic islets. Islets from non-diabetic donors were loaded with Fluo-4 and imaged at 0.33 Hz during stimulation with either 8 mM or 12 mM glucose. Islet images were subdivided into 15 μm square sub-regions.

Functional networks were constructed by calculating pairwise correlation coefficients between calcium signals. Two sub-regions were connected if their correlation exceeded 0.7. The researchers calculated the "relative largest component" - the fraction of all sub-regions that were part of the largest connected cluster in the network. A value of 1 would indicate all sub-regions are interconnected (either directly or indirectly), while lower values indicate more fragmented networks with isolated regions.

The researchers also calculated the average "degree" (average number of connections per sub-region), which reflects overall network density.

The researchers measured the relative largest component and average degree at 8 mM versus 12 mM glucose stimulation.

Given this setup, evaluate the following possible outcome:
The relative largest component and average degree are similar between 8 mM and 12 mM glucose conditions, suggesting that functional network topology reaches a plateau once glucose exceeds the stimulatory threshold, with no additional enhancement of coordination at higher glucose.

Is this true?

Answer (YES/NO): NO